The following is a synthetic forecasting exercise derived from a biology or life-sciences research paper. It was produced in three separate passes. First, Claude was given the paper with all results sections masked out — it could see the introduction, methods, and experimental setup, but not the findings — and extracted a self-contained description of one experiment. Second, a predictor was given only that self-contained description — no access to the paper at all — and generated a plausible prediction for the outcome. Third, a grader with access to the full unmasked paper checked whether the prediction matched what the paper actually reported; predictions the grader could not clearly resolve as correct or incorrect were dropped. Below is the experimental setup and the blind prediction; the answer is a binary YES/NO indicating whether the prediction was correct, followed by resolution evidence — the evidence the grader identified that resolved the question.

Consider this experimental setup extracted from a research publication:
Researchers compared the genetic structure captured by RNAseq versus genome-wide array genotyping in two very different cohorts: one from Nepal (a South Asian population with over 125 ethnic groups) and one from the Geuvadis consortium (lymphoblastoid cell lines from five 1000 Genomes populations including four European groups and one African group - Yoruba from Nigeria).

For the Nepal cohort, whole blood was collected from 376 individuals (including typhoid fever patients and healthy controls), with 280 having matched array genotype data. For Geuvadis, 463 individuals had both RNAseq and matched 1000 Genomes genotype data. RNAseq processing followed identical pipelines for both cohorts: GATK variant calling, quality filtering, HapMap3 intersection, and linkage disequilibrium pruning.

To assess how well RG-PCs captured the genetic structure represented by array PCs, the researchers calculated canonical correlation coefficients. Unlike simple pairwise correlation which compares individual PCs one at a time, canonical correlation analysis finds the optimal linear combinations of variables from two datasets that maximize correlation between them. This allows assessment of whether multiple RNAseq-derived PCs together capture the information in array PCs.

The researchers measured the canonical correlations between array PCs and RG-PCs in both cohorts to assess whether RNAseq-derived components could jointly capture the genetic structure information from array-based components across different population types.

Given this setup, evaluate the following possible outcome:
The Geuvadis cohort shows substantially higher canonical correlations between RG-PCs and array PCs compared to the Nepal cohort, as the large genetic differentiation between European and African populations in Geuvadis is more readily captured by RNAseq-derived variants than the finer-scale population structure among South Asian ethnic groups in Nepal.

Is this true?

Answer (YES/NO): NO